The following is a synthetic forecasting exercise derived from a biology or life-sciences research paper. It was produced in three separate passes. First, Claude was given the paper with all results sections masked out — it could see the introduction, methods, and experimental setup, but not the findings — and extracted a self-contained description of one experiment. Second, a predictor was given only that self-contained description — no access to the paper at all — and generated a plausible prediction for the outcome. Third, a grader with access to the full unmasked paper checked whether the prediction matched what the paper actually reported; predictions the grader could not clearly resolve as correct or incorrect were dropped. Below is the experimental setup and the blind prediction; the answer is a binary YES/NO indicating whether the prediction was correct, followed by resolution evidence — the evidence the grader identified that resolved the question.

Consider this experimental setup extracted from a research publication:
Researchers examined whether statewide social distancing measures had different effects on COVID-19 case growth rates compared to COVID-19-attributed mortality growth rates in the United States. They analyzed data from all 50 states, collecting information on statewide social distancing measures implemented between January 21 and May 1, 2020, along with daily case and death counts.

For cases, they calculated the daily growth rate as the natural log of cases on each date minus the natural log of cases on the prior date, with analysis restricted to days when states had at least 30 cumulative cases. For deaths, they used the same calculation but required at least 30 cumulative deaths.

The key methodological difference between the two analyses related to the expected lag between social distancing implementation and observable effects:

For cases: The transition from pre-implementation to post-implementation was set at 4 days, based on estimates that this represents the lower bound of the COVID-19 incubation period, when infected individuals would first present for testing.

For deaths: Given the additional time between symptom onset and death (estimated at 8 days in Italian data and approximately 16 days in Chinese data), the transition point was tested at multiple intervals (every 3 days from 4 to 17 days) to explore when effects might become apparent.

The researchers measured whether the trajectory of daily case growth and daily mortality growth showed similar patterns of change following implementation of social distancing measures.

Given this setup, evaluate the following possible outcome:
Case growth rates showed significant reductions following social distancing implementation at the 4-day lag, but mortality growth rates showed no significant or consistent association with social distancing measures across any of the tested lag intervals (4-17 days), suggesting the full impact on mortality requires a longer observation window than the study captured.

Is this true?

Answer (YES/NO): NO